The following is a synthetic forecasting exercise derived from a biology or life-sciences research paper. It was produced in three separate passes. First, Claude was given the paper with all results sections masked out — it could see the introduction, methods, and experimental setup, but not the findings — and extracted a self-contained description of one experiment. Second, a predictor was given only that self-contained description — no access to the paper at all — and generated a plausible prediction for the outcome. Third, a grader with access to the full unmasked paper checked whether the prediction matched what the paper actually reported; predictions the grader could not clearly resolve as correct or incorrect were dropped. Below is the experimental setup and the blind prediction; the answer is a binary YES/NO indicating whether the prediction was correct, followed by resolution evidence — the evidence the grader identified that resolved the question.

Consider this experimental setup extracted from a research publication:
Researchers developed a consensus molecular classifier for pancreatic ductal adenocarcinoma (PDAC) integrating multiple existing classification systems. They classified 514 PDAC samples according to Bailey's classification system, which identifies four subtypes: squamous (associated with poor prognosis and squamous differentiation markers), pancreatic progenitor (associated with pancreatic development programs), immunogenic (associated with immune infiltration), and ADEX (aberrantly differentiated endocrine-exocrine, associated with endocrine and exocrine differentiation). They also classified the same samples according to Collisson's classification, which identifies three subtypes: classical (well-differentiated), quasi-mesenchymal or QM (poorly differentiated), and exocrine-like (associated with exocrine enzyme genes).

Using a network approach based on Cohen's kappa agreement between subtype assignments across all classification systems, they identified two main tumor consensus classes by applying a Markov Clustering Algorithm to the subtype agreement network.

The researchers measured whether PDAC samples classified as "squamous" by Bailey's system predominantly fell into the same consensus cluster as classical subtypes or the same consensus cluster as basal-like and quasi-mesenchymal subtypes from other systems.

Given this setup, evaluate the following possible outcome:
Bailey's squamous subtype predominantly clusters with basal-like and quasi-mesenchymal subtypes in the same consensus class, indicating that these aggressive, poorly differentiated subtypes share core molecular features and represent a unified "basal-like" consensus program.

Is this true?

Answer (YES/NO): YES